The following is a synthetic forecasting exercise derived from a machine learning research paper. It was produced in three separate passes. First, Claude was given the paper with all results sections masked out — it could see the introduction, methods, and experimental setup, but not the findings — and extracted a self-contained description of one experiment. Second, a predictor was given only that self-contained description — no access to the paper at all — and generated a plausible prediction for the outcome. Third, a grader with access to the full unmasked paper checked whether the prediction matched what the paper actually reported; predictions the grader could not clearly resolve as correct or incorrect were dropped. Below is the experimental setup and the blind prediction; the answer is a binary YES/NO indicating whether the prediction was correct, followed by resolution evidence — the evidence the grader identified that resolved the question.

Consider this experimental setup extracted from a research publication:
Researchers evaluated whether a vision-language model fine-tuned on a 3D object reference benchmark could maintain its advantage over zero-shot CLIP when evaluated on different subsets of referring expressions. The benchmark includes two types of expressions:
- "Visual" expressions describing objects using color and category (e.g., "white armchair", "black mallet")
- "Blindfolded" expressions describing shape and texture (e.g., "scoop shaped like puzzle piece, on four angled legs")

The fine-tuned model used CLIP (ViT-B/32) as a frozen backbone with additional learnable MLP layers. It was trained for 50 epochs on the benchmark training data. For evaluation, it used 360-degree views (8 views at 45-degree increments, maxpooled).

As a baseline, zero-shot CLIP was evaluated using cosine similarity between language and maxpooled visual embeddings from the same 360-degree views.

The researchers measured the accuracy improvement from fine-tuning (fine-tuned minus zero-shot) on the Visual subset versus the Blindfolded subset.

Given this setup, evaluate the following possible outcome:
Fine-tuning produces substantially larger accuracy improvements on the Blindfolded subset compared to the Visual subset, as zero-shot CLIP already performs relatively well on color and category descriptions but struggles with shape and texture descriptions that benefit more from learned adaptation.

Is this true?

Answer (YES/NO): YES